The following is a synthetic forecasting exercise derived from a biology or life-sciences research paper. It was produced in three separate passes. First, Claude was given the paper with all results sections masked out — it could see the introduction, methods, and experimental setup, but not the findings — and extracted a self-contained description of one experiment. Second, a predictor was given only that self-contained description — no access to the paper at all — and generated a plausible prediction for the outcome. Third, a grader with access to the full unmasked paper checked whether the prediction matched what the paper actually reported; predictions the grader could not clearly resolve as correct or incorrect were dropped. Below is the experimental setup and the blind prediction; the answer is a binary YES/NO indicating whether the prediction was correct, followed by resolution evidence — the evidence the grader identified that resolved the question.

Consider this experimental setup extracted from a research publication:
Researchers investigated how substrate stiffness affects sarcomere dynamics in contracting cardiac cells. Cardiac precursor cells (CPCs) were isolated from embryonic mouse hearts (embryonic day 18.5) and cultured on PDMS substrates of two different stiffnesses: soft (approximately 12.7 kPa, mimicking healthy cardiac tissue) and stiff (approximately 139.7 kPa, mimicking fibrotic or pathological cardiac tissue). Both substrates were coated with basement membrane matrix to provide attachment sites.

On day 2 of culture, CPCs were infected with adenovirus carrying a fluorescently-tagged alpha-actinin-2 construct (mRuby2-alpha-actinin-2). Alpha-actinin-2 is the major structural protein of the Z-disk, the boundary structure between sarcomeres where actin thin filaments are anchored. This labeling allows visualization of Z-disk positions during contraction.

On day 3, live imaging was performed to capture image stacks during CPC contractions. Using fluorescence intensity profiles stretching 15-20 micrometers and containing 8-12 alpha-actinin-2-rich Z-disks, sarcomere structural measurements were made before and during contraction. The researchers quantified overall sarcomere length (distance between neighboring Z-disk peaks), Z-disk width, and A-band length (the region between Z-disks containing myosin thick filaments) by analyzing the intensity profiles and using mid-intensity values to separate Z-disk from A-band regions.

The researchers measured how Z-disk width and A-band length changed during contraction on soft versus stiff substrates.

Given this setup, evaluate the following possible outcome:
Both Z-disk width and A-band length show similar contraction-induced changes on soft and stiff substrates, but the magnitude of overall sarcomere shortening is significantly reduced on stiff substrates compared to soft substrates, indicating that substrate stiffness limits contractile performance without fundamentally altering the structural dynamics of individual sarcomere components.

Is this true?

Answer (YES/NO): NO